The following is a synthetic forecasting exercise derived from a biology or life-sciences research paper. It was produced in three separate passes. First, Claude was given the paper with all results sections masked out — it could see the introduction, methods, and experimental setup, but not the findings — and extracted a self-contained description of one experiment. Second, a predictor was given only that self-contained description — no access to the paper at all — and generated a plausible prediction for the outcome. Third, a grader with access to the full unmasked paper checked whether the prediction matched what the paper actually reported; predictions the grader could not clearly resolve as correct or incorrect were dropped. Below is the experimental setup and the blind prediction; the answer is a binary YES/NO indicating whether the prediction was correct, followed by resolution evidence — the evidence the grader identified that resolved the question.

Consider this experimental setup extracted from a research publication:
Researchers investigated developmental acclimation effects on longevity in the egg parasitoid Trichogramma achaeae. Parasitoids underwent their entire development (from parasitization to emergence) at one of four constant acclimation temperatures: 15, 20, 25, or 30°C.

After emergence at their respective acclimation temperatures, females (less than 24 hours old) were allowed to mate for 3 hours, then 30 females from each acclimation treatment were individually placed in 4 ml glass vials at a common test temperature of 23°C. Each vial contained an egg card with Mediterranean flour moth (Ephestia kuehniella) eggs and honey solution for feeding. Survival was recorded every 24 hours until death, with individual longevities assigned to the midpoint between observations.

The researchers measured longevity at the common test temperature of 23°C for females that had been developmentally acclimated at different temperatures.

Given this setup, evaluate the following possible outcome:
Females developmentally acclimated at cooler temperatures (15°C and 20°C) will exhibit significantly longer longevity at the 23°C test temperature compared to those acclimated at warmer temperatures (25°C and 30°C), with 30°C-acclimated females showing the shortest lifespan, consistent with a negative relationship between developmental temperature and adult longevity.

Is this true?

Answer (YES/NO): NO